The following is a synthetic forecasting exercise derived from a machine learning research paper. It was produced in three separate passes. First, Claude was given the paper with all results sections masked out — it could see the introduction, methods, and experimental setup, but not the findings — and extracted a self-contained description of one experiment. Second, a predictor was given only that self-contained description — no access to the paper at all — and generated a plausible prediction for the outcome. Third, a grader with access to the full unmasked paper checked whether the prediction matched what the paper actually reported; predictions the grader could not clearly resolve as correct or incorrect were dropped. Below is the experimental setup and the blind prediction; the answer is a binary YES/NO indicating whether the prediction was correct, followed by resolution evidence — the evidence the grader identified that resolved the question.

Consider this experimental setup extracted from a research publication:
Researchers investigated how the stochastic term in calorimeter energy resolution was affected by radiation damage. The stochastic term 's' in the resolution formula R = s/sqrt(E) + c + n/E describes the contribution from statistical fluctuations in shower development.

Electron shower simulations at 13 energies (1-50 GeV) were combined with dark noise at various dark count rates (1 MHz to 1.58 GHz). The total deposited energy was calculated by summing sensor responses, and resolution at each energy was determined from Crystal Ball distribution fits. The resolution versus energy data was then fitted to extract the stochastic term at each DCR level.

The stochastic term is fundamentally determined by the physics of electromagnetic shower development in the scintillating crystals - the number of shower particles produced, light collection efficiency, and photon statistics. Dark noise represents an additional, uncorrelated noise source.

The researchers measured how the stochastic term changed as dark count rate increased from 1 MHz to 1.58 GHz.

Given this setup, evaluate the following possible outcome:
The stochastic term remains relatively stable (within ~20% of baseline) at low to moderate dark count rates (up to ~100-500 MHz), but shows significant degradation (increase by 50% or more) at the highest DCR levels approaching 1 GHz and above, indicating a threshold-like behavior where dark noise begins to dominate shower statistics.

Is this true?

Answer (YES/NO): NO